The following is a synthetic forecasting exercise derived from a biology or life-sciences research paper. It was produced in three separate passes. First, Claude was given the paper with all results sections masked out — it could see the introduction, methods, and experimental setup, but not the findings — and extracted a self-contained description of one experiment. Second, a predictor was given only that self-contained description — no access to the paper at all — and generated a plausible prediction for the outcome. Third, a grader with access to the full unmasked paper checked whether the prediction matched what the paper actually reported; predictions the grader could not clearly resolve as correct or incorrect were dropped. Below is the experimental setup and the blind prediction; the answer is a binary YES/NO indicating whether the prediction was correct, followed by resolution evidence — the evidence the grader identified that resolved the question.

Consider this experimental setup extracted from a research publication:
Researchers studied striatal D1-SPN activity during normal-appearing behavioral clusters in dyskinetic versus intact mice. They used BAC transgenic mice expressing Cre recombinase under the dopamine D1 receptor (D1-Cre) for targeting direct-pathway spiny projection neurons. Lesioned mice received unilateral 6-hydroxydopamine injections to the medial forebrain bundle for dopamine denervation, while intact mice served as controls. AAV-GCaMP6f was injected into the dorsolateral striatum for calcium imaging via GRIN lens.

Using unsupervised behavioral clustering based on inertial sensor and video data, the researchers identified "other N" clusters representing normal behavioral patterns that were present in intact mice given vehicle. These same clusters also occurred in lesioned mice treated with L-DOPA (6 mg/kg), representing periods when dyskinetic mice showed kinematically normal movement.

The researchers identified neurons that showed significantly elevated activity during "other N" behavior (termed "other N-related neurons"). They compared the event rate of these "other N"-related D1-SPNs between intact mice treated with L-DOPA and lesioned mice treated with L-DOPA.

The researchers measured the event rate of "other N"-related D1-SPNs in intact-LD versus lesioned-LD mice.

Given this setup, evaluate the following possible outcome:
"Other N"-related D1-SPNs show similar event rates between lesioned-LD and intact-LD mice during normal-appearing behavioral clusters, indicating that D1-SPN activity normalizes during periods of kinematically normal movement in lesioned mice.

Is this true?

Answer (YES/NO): NO